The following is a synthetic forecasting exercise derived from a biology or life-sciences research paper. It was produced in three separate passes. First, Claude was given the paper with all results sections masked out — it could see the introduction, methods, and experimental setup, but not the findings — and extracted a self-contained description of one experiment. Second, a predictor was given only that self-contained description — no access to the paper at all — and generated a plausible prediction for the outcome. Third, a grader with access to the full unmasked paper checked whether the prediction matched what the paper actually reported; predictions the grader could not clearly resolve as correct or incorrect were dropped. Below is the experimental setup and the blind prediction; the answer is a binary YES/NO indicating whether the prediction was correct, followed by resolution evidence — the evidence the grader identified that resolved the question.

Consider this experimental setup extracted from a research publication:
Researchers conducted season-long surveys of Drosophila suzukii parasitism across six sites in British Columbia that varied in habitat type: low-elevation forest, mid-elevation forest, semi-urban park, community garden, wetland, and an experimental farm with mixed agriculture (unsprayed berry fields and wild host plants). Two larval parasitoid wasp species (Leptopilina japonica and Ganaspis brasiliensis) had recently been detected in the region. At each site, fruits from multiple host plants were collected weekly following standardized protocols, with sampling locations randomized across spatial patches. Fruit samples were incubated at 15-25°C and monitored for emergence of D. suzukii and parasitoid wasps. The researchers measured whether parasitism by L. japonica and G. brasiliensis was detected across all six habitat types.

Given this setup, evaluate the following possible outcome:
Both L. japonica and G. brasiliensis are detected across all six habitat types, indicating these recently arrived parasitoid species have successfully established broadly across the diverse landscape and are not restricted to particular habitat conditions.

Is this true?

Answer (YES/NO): YES